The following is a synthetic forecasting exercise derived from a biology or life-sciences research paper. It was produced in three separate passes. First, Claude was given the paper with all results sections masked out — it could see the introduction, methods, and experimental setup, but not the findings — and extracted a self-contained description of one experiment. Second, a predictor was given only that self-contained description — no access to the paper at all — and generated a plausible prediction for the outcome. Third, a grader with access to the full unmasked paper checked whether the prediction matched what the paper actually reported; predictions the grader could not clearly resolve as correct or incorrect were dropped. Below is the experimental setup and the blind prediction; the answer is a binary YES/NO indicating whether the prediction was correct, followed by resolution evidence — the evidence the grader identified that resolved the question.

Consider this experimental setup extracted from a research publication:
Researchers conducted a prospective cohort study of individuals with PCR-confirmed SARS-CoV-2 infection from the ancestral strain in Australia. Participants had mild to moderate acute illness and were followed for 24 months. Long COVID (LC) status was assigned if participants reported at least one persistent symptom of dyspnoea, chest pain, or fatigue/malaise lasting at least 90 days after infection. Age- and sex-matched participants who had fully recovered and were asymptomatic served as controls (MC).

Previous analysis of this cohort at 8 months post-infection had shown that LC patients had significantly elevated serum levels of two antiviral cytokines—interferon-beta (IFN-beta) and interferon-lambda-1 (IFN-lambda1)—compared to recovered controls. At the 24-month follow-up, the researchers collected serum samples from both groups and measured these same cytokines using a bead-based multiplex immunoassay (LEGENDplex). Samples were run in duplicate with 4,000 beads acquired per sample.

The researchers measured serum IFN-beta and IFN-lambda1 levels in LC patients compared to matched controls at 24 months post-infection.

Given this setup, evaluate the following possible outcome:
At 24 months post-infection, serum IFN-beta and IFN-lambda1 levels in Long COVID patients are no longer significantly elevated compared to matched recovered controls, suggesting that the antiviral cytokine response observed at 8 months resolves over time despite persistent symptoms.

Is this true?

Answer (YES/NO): NO